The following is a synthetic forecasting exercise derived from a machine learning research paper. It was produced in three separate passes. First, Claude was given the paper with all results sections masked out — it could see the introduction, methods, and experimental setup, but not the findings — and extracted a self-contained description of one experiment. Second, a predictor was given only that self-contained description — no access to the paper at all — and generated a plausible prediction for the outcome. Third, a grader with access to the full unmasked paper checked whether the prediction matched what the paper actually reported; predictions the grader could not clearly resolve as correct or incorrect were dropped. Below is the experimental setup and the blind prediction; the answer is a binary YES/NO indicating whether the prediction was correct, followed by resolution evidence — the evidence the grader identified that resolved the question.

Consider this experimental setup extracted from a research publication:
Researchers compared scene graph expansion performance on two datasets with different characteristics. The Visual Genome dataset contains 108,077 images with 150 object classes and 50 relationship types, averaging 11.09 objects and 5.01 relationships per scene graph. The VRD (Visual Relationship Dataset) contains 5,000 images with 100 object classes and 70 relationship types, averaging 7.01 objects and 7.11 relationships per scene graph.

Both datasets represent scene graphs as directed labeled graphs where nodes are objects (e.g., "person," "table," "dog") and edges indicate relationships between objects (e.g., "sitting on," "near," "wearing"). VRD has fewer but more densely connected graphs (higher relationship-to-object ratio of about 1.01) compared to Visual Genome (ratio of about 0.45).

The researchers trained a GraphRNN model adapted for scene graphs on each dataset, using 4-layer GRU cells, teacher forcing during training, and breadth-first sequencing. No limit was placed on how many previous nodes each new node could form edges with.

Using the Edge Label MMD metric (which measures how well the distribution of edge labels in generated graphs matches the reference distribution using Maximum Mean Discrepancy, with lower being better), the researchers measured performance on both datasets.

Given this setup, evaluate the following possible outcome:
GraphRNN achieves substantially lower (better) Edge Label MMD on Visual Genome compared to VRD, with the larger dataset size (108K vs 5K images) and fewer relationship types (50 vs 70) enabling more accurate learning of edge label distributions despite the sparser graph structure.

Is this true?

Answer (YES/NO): NO